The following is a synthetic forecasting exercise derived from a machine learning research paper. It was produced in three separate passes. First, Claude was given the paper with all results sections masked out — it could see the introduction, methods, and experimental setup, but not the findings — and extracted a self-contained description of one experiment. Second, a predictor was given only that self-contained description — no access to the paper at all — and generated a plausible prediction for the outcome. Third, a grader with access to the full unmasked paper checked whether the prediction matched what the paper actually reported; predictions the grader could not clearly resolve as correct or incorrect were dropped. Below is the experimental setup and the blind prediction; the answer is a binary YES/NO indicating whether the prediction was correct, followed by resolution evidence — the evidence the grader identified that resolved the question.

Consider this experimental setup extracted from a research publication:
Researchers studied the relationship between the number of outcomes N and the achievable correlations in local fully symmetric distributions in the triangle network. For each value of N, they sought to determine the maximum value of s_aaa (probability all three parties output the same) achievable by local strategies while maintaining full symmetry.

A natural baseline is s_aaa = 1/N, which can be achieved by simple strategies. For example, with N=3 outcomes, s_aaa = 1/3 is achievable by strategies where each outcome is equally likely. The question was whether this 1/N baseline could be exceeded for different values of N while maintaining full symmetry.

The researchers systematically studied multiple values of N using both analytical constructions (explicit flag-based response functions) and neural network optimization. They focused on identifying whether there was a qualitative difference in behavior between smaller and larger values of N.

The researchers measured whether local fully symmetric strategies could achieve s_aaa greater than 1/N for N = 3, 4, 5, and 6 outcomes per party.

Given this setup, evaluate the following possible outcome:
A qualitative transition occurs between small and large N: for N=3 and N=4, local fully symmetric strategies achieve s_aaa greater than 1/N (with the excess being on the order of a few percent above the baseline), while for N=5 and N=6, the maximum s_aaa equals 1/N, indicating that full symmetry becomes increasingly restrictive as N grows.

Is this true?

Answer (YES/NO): NO